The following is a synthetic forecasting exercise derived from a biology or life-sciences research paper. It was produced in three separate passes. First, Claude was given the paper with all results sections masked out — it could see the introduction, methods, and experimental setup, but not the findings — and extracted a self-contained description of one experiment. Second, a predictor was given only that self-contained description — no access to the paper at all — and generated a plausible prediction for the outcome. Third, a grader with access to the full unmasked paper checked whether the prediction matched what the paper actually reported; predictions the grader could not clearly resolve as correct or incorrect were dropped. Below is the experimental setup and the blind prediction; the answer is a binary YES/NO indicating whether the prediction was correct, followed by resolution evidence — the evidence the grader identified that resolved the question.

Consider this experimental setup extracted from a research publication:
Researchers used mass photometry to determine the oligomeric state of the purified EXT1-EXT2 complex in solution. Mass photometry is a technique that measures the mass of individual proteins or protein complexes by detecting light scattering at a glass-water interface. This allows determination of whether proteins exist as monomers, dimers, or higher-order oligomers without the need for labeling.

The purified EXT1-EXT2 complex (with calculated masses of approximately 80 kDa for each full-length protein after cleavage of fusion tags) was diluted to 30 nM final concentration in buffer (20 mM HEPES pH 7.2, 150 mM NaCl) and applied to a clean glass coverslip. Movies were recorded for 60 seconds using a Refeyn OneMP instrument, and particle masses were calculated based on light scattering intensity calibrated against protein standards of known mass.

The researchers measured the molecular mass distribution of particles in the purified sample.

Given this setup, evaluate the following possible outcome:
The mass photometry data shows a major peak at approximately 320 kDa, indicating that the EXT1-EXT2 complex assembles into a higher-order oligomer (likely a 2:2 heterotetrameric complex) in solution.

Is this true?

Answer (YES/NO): NO